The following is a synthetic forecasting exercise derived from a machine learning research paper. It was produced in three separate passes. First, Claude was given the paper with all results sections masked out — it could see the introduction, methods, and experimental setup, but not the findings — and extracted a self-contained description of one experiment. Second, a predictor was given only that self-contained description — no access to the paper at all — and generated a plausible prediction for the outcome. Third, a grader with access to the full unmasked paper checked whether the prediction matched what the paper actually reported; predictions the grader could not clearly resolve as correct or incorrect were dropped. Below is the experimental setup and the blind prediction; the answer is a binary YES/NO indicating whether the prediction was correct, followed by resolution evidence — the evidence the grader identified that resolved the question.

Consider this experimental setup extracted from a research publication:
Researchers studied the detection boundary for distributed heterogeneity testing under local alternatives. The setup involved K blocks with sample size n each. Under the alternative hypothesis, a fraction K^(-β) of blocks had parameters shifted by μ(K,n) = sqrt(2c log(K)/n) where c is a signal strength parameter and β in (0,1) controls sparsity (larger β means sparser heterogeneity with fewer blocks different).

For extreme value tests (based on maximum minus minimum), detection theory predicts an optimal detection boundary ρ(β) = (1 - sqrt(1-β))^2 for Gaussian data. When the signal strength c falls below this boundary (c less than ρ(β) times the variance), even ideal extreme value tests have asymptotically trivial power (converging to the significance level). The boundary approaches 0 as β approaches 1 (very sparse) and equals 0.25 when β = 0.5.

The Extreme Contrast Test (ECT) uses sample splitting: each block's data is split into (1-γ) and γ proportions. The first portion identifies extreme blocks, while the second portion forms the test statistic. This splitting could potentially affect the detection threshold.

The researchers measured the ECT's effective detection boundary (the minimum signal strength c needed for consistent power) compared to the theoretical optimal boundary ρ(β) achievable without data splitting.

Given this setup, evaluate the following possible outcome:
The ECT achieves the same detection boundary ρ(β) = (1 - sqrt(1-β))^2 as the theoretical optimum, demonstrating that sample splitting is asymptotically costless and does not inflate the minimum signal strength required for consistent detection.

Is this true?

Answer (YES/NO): NO